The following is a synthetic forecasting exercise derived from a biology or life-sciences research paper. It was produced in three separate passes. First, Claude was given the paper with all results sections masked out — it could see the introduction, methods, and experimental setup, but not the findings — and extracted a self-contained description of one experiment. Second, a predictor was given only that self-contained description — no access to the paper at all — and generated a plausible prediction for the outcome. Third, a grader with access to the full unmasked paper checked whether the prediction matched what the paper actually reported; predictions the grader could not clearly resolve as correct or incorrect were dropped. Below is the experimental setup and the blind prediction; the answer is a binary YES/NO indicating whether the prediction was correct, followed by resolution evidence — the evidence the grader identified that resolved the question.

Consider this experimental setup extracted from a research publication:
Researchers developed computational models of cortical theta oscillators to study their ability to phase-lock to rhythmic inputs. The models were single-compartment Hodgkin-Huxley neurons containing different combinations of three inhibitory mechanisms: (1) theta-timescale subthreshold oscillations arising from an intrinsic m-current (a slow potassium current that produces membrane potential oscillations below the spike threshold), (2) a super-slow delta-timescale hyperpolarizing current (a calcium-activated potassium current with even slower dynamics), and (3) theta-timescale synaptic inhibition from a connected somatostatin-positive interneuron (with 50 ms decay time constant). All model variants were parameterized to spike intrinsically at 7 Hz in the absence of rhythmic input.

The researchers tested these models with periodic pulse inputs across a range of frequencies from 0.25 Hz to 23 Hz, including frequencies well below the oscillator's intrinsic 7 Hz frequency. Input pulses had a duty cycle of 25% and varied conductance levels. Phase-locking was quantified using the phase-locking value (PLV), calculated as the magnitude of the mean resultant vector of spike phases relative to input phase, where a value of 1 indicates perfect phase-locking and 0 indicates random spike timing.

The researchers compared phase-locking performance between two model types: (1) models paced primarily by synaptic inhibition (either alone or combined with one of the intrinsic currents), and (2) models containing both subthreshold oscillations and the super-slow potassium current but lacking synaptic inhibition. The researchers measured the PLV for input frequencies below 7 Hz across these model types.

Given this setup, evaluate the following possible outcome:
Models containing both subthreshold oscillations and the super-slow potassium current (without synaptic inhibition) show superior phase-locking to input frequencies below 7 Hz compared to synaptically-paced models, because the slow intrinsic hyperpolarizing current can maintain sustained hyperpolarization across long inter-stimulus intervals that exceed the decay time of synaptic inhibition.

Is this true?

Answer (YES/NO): YES